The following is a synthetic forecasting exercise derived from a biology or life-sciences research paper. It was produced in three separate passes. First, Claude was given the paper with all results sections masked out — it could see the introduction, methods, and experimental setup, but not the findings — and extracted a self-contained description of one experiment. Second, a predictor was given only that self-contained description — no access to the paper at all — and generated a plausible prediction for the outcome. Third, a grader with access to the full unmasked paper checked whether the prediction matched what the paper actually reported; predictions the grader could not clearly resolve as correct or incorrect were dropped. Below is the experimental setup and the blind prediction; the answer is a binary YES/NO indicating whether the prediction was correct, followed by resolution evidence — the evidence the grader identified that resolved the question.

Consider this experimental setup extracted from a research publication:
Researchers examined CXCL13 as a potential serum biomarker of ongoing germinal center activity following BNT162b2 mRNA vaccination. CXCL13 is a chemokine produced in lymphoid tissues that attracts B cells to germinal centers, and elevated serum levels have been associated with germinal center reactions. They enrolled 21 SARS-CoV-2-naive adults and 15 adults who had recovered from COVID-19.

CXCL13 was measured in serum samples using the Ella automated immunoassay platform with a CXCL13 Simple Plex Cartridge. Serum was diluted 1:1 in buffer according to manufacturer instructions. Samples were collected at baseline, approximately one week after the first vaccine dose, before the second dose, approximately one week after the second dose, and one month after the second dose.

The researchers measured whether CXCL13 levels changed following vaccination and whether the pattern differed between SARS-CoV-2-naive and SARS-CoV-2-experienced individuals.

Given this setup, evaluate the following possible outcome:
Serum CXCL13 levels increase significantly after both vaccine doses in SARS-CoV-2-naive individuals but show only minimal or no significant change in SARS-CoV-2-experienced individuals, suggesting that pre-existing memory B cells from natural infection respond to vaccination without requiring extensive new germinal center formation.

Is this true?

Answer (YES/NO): NO